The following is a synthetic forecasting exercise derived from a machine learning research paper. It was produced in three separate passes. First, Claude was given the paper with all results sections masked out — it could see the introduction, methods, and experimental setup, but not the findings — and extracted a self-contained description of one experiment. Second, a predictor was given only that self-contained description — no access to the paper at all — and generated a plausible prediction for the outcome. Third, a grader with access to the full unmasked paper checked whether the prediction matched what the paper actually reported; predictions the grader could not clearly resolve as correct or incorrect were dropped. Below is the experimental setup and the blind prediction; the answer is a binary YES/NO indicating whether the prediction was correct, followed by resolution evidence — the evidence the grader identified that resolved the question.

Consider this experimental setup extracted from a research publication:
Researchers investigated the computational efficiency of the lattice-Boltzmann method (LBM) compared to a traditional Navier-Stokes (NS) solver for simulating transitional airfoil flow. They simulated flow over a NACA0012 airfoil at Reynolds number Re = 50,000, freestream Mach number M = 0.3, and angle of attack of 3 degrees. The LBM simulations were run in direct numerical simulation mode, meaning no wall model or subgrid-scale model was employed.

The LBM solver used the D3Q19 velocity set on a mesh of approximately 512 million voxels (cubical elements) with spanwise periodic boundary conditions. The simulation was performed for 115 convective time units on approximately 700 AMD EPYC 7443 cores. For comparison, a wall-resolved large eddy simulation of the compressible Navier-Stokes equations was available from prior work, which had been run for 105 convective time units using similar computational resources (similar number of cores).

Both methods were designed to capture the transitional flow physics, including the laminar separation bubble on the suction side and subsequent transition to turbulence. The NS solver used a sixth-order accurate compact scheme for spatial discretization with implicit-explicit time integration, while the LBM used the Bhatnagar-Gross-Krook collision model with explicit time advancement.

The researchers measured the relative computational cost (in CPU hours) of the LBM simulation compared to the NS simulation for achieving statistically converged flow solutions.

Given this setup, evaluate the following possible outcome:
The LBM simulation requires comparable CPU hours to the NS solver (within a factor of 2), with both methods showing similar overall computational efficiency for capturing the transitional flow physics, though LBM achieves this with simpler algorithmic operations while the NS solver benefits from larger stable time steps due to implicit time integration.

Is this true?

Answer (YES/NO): NO